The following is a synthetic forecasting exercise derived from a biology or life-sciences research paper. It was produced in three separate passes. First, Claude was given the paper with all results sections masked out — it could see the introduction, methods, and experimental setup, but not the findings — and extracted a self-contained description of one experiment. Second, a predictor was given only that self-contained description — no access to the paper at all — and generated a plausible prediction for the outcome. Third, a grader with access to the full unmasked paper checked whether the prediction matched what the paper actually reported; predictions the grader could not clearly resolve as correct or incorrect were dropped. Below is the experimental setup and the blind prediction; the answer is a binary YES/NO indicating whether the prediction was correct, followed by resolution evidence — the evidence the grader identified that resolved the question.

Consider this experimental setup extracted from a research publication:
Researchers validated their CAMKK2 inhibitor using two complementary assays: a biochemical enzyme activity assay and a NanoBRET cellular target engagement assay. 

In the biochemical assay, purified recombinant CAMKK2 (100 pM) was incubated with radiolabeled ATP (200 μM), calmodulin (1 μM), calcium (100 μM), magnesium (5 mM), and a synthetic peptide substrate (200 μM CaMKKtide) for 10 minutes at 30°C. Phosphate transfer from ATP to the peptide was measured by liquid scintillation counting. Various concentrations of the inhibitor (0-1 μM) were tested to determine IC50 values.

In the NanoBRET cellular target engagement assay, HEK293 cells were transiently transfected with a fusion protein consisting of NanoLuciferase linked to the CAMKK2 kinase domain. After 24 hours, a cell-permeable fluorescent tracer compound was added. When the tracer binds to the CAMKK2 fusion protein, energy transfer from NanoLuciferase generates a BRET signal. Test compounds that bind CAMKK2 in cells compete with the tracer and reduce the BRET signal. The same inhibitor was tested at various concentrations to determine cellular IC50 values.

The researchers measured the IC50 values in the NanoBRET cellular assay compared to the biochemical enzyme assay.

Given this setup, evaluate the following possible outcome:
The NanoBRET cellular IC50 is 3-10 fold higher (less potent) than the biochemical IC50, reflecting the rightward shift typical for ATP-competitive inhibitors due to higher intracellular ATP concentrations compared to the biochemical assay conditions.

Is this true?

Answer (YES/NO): NO